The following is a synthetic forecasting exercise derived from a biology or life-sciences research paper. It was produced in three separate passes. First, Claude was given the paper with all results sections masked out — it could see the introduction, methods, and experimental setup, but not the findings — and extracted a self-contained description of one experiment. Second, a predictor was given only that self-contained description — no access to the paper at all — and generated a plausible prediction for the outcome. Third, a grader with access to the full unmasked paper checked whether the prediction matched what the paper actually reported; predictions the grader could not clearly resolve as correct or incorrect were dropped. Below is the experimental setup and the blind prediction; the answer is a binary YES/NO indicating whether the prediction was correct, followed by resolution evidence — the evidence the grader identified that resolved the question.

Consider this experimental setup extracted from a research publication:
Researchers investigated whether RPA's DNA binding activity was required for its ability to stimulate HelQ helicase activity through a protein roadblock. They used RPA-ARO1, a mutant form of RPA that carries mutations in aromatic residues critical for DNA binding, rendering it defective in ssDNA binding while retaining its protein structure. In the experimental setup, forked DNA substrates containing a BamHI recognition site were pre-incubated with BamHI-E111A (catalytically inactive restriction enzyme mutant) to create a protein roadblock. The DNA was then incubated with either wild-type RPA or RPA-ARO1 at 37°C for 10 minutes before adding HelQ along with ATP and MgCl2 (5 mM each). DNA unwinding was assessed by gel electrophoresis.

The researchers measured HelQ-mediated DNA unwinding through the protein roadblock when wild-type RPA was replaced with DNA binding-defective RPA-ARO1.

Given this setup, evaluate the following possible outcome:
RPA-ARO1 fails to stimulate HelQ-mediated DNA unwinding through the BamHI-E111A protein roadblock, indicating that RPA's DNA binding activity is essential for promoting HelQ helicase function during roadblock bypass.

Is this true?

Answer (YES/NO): YES